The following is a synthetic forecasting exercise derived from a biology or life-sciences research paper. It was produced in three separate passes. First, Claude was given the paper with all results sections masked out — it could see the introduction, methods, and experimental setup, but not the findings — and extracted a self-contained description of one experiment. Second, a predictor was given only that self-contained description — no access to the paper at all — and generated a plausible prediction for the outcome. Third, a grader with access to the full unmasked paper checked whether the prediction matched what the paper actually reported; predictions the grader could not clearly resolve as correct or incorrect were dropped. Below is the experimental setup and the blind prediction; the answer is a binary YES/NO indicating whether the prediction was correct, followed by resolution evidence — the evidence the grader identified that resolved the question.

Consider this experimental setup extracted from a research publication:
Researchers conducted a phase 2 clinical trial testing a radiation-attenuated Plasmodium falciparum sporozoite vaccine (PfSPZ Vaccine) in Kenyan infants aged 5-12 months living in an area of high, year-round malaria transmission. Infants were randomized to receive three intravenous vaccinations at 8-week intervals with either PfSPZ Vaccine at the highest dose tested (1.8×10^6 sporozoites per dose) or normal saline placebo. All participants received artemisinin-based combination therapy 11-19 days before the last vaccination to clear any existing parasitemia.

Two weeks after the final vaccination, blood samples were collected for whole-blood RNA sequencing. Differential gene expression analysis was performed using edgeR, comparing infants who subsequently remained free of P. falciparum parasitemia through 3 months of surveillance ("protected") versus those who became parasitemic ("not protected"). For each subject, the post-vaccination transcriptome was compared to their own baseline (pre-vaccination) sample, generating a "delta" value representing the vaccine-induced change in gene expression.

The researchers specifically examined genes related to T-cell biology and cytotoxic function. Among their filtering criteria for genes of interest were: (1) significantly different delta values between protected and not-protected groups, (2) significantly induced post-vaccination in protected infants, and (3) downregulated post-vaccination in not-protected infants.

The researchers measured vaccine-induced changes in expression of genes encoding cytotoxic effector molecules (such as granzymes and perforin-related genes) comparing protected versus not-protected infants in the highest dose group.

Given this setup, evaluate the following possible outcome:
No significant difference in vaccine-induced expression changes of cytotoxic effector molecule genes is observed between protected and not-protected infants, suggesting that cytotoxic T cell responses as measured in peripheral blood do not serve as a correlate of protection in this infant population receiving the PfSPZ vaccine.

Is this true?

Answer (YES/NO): NO